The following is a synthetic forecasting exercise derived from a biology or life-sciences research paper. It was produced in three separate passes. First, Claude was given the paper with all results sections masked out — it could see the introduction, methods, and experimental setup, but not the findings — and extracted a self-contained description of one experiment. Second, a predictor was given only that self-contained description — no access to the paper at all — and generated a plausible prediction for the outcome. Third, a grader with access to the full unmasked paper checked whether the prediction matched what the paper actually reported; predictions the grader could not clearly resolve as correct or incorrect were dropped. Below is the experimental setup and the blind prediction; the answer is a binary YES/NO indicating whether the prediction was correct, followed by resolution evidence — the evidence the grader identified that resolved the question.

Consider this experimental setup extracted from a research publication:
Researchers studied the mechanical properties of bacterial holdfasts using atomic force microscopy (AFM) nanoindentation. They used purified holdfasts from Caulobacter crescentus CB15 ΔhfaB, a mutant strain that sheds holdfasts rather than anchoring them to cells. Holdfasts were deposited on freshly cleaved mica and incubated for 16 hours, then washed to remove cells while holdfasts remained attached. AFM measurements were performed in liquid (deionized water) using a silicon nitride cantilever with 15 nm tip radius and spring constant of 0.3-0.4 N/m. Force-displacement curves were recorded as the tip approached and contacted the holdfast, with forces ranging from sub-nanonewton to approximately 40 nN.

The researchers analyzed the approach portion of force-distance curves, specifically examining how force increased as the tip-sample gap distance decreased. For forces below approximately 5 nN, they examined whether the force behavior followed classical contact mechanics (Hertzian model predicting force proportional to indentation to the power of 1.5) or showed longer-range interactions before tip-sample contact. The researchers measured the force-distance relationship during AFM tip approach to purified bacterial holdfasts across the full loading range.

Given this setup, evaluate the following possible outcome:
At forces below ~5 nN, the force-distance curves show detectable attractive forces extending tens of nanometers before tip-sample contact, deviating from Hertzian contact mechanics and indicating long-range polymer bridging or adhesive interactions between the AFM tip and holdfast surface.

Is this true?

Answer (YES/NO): NO